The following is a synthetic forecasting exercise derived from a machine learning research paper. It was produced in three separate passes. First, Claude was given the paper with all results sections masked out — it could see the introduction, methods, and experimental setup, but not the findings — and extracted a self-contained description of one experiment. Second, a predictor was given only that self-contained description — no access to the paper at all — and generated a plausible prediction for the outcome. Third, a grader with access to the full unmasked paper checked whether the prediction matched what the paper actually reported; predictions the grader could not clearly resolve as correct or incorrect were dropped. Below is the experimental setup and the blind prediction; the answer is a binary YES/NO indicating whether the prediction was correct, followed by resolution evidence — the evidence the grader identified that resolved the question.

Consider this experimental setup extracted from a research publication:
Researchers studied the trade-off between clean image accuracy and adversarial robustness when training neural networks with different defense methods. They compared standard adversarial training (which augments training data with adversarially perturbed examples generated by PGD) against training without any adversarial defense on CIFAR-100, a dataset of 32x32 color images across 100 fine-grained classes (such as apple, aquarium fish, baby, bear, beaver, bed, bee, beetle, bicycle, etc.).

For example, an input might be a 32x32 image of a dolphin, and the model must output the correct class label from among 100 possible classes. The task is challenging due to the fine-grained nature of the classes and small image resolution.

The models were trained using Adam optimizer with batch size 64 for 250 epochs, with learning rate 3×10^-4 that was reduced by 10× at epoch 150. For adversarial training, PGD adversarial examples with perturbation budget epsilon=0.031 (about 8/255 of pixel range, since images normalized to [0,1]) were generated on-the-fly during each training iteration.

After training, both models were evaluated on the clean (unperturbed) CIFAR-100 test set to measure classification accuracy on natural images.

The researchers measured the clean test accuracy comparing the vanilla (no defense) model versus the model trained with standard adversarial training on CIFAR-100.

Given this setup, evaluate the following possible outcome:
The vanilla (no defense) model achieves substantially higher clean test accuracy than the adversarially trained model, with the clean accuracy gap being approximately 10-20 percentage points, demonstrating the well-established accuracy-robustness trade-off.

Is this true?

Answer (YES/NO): YES